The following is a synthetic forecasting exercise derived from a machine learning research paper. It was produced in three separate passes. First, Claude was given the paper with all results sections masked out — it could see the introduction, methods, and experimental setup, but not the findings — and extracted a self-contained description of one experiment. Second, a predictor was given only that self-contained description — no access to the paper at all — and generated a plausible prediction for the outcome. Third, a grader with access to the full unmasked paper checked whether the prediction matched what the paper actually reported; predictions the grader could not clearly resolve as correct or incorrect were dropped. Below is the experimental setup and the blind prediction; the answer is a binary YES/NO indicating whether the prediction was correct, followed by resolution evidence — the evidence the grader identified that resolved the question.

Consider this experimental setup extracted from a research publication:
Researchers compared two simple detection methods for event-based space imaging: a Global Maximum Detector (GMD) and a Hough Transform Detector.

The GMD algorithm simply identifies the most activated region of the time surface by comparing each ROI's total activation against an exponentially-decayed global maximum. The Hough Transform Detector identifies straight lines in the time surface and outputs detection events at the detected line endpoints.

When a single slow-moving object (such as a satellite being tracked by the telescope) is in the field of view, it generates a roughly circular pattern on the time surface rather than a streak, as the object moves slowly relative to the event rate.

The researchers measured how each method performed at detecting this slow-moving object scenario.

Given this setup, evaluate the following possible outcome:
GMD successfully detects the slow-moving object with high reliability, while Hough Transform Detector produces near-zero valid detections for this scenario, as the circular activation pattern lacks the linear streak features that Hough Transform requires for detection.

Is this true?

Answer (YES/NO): YES